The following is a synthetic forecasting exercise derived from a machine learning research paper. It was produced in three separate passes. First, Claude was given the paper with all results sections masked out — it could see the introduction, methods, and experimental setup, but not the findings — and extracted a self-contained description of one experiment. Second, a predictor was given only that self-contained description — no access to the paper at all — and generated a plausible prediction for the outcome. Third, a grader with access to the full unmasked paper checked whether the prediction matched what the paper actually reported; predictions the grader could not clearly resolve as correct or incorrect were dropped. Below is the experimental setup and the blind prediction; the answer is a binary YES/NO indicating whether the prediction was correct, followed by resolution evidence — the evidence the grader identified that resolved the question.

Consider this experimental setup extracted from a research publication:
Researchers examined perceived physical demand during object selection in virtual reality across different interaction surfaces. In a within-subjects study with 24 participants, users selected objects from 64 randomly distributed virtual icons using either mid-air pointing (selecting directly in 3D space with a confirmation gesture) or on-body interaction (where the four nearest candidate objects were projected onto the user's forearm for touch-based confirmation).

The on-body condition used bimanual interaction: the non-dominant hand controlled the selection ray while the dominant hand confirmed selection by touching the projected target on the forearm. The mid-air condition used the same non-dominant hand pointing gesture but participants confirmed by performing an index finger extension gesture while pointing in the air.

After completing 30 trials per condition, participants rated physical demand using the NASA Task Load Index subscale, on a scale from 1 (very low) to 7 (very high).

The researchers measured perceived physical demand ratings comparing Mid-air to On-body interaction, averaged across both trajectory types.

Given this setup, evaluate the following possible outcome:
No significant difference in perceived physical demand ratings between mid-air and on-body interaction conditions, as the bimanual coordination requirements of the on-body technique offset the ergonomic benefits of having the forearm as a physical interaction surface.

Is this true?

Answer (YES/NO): NO